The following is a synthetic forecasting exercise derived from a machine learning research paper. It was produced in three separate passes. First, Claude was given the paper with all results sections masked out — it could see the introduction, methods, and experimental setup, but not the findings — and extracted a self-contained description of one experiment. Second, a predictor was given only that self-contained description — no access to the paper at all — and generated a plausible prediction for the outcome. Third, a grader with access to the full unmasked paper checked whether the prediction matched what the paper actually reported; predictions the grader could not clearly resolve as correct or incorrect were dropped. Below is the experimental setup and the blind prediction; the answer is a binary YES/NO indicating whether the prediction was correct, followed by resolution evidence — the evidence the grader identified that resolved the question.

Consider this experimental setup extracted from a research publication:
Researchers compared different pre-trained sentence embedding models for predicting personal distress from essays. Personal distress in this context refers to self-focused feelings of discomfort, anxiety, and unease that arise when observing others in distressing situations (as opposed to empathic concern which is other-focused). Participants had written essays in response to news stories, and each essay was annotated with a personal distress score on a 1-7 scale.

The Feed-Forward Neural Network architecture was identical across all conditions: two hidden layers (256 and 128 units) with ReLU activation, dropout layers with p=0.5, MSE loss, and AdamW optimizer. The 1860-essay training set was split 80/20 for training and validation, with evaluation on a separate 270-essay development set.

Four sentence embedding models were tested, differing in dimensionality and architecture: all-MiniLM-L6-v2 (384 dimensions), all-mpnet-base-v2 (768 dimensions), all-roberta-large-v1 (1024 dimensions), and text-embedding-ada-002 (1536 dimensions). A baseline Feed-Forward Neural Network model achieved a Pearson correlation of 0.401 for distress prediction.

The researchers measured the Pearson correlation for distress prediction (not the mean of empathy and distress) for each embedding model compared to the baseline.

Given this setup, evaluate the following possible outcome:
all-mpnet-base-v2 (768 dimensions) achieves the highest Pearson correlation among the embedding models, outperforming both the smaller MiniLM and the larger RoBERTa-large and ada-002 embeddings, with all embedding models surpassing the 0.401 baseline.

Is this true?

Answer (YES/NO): NO